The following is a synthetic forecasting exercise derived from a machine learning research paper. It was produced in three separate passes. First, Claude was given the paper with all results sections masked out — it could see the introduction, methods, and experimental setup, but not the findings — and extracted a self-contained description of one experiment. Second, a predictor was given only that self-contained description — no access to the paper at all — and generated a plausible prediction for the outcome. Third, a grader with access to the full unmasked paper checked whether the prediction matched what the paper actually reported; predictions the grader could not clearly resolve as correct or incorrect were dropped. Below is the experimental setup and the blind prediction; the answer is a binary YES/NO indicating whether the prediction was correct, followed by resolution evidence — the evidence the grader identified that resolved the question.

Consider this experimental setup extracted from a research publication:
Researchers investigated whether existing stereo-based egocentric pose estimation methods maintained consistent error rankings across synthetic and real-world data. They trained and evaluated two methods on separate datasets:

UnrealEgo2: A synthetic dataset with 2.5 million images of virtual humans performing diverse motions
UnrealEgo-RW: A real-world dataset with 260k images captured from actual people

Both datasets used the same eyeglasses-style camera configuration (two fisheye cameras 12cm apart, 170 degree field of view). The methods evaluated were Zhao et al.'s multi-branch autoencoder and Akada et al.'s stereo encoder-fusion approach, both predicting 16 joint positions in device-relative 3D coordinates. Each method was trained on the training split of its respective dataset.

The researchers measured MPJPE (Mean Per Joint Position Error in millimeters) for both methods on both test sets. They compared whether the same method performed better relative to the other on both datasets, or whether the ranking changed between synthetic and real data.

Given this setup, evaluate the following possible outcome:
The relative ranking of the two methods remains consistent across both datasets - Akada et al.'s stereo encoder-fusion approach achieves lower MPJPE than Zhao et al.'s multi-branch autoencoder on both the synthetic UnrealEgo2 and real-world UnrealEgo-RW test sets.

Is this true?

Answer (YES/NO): NO